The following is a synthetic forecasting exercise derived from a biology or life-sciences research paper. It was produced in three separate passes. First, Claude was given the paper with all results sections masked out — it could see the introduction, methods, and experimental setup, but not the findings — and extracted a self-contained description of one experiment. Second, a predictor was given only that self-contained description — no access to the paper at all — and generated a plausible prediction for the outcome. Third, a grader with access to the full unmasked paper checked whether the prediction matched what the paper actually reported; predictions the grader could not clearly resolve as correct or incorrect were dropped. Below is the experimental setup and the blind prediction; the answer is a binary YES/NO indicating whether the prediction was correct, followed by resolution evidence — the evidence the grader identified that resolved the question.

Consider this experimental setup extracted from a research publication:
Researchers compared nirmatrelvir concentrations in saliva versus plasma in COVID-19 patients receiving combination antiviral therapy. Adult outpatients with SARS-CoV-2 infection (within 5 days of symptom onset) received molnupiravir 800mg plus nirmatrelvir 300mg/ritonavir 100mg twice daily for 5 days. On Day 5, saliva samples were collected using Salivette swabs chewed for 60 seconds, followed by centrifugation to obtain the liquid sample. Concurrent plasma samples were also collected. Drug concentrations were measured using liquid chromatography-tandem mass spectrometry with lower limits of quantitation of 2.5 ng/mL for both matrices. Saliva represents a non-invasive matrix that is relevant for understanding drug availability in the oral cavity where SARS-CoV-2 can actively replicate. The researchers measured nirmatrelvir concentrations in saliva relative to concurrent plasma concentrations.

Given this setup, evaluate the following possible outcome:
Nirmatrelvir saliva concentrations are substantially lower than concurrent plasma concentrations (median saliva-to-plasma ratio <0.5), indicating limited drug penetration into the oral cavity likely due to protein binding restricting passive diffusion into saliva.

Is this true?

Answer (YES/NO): YES